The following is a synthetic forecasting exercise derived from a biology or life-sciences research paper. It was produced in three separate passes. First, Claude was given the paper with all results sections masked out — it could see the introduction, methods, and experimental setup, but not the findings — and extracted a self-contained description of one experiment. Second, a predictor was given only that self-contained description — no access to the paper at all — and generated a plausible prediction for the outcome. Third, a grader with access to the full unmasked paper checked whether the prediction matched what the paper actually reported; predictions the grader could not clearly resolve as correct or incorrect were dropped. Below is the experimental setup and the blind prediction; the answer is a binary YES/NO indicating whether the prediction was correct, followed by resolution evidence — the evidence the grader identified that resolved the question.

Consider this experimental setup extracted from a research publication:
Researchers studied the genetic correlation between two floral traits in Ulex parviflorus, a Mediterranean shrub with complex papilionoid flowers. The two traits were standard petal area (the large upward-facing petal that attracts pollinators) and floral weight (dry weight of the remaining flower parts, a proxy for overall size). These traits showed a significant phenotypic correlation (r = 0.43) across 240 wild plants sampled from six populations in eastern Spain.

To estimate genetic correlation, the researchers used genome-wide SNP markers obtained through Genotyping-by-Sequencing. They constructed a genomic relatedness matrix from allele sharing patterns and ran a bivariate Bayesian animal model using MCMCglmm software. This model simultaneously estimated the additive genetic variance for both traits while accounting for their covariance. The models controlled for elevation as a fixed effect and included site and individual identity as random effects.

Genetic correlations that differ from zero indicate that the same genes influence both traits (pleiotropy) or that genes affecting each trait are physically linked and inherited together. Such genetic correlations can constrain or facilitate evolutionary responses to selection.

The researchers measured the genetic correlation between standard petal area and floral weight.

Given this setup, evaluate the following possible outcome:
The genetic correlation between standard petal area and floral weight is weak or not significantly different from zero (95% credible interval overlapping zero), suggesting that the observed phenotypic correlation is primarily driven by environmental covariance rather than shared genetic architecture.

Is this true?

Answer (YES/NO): YES